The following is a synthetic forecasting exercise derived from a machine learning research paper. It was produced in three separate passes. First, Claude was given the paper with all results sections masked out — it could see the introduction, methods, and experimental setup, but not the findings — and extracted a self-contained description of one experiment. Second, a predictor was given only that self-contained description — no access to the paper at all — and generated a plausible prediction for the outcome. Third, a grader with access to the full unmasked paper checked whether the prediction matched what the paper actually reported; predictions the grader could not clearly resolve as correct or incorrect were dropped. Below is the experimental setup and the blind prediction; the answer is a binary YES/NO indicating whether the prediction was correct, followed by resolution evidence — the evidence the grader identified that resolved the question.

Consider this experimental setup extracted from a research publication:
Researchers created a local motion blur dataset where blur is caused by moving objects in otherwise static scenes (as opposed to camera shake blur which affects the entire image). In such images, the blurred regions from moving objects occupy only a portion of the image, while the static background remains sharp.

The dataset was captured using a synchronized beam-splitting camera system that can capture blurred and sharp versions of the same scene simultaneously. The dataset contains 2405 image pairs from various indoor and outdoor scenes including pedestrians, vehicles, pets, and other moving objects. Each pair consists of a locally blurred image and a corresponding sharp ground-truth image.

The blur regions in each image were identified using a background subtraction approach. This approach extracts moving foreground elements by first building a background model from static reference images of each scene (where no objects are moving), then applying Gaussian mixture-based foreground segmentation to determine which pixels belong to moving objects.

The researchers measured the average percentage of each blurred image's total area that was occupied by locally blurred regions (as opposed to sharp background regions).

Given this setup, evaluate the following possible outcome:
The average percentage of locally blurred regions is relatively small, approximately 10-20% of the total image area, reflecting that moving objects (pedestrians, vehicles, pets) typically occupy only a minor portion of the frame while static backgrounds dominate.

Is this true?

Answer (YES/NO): YES